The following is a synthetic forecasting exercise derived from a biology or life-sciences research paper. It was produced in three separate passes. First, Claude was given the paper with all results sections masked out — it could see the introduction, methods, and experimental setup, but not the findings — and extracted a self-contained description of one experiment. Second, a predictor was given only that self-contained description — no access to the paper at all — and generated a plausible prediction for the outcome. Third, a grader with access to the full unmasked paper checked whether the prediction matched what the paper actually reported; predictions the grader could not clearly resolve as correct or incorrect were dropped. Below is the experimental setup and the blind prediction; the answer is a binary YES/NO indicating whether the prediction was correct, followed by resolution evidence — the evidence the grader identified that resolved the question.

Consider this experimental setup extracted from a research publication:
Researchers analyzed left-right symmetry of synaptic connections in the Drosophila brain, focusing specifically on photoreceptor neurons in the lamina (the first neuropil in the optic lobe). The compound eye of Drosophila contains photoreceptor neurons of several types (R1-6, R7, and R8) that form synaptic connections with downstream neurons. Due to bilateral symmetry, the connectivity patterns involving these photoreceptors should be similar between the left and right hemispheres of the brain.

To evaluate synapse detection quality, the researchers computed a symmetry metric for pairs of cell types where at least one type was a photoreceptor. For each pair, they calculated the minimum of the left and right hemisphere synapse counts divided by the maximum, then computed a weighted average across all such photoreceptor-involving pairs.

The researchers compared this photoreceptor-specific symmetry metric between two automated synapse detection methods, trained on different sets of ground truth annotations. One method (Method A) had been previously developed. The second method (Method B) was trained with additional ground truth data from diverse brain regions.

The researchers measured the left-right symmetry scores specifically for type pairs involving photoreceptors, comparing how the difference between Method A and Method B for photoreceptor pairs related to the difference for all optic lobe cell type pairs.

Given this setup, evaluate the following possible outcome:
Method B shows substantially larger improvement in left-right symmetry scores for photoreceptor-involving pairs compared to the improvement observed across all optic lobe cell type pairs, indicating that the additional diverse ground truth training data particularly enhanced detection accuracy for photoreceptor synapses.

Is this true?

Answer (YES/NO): YES